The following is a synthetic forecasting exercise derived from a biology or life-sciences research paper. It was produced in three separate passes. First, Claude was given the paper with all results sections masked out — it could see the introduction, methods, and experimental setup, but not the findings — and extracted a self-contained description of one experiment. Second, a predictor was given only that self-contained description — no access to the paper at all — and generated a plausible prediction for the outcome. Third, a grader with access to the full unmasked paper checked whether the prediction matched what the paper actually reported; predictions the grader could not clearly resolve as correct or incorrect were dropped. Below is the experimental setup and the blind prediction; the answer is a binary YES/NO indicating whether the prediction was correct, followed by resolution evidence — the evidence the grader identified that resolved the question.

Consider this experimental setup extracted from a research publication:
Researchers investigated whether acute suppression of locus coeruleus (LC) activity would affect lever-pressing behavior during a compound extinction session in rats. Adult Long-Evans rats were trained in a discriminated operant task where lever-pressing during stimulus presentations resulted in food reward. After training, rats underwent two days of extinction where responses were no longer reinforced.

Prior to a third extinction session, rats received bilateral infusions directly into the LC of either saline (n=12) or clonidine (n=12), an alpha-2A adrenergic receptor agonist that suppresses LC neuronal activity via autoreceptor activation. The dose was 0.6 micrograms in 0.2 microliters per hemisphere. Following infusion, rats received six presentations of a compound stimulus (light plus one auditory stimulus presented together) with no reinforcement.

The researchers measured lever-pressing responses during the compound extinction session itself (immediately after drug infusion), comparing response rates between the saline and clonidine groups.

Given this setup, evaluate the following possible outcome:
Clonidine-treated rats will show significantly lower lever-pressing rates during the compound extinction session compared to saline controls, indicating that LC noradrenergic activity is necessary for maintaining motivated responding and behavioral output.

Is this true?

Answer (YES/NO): NO